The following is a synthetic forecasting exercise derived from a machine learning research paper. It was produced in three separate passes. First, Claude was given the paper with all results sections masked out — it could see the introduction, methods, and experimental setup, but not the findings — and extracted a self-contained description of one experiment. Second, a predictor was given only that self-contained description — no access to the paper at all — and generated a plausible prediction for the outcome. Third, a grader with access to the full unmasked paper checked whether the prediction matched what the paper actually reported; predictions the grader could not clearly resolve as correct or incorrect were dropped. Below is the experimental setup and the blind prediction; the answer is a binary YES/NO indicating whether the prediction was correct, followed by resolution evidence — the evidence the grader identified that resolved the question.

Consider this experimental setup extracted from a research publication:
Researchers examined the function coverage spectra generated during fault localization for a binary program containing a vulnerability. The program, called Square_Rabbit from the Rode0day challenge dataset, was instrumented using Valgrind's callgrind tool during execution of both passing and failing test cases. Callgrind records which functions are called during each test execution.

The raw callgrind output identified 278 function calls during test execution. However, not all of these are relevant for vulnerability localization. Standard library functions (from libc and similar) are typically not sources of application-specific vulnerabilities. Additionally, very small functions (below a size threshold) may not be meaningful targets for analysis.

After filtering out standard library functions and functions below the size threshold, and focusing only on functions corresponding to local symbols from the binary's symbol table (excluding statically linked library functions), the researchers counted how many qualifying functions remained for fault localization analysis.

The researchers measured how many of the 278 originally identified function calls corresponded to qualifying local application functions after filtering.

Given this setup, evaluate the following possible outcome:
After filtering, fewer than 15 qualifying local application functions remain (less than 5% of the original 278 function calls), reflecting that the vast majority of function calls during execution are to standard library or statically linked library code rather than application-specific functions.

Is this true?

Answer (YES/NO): NO